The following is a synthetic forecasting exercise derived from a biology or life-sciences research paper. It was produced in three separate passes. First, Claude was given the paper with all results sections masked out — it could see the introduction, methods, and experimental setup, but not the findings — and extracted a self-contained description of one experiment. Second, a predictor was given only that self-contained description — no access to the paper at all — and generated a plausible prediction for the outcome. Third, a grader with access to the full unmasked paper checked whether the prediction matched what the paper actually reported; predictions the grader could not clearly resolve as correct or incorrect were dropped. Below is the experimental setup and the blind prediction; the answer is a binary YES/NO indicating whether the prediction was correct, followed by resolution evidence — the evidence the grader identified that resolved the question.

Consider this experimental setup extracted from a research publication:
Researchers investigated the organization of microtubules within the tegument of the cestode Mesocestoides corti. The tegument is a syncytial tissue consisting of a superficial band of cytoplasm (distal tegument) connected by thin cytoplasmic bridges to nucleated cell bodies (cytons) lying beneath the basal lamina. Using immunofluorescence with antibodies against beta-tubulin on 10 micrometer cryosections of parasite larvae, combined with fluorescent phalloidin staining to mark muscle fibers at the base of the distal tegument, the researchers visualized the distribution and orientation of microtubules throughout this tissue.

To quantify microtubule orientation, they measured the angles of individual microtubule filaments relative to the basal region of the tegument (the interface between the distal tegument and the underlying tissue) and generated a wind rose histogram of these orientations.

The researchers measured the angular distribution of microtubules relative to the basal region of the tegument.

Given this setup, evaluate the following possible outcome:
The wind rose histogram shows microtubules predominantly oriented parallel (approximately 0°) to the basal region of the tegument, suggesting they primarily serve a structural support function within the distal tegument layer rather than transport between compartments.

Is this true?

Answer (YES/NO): NO